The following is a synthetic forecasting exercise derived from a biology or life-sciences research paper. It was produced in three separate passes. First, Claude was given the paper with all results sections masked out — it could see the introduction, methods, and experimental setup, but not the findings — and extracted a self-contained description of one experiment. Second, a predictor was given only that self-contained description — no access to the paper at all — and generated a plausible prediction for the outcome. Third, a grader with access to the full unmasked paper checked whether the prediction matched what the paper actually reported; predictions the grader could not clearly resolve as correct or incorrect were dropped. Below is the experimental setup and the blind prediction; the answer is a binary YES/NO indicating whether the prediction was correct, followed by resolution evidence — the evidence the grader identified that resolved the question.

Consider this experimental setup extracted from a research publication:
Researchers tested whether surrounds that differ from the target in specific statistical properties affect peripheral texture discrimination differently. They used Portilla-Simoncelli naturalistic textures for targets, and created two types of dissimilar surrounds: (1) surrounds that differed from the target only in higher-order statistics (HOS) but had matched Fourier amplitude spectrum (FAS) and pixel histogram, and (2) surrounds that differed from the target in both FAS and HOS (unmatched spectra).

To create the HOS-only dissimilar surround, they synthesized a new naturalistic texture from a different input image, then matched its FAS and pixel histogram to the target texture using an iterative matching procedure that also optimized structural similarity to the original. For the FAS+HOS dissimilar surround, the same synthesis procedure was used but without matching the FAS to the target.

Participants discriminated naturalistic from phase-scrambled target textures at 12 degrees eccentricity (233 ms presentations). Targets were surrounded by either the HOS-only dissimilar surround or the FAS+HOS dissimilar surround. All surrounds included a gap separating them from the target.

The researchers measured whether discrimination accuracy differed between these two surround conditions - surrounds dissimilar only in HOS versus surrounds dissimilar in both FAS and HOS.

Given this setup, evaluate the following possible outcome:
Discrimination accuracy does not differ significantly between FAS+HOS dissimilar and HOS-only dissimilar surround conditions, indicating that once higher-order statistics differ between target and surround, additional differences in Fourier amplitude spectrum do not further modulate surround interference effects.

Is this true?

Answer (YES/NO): YES